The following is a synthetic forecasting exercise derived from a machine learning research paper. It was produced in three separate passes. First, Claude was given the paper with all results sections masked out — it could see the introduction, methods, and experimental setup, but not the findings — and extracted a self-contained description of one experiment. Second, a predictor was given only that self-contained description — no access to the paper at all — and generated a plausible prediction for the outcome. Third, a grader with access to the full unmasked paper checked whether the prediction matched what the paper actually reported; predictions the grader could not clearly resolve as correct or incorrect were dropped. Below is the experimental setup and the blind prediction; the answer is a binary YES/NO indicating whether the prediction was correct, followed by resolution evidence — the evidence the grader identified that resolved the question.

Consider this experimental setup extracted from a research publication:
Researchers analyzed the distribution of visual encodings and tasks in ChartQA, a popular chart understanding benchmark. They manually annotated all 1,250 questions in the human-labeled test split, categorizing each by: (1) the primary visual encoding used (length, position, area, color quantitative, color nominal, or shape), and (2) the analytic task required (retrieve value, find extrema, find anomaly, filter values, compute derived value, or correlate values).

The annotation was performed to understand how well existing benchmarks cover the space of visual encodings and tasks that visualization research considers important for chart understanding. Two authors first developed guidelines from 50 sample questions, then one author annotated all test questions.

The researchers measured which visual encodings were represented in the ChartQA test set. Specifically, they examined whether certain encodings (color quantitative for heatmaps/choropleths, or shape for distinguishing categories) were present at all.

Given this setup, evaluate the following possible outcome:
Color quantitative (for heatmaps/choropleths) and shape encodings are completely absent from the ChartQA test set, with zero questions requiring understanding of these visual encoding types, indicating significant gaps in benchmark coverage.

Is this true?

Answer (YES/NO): YES